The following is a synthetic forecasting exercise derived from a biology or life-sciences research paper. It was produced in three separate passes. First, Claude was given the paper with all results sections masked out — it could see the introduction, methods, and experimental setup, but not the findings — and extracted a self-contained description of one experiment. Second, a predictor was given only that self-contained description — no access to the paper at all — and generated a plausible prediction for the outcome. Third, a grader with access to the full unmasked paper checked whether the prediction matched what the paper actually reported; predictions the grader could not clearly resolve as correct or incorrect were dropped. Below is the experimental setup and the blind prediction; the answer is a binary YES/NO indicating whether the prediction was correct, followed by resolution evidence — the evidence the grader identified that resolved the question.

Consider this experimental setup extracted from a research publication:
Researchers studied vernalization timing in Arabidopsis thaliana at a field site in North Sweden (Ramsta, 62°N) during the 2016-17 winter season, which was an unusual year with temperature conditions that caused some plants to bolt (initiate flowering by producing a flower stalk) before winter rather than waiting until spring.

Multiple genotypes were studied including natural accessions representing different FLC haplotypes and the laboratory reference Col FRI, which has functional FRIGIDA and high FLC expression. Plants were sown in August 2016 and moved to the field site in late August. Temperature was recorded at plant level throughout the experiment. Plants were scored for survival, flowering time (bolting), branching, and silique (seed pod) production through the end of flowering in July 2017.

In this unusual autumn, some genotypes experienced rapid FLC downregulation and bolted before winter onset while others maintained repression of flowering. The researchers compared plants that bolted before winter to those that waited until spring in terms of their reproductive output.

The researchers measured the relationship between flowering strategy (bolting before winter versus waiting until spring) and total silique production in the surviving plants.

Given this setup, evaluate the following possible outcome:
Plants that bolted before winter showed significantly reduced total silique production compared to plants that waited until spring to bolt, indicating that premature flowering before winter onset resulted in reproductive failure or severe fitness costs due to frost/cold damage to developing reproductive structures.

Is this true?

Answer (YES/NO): NO